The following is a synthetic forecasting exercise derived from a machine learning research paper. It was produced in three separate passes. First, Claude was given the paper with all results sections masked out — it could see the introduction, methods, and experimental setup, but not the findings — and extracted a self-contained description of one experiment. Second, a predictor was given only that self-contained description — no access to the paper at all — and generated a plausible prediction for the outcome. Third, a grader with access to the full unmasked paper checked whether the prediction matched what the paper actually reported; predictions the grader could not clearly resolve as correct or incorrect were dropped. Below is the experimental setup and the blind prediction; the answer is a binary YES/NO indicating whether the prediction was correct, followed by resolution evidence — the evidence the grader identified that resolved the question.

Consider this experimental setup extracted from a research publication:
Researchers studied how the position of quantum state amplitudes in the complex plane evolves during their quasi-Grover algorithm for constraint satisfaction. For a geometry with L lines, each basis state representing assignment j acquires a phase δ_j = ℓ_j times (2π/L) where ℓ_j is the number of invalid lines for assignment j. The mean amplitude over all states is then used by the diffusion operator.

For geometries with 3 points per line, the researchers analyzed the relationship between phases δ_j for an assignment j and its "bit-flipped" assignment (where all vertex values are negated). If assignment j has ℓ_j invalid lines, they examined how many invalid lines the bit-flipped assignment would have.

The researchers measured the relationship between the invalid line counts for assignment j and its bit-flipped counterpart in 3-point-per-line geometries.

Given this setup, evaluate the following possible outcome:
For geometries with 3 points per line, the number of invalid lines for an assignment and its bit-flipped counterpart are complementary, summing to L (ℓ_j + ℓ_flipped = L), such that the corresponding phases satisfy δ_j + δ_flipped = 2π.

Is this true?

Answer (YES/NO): YES